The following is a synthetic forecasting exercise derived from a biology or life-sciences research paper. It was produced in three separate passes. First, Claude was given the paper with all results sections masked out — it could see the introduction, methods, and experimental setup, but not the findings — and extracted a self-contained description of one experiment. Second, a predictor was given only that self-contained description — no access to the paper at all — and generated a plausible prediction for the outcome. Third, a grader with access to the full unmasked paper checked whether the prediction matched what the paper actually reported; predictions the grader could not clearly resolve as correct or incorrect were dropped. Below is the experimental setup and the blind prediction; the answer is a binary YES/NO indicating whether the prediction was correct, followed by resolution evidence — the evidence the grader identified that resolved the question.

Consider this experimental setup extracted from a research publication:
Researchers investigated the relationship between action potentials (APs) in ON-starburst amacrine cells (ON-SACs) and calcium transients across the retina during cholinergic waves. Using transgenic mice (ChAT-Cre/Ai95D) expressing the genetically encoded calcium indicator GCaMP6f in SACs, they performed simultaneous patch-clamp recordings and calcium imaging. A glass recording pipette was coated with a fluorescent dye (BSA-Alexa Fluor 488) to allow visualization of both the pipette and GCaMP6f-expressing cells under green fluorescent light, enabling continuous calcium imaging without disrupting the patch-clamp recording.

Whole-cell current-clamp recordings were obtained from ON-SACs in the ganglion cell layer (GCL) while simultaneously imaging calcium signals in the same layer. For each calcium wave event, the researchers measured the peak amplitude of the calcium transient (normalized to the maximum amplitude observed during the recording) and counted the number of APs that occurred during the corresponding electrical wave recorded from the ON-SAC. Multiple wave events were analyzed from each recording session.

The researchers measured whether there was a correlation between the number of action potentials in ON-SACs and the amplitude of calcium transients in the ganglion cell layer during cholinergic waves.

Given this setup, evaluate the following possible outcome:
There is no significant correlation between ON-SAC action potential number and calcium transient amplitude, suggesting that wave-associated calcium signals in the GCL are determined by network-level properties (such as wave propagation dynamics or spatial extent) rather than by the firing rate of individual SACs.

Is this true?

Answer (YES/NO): NO